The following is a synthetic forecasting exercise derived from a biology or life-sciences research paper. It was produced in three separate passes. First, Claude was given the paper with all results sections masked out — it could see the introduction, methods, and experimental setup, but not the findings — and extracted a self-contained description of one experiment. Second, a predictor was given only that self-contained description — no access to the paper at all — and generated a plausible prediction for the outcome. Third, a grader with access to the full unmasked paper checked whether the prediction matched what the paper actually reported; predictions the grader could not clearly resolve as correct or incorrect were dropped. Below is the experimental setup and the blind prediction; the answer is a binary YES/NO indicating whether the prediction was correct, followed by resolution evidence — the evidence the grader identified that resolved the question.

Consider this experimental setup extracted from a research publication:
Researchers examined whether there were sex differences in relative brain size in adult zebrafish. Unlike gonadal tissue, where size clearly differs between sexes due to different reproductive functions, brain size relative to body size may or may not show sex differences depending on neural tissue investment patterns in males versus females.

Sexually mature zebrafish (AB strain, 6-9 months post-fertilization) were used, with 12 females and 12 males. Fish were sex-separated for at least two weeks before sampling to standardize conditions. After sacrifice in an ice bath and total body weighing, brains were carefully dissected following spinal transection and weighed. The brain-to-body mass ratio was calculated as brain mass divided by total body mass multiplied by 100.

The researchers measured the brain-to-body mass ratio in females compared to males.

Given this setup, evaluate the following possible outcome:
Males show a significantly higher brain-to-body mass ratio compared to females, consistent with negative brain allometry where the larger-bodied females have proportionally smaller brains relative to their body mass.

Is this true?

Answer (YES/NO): YES